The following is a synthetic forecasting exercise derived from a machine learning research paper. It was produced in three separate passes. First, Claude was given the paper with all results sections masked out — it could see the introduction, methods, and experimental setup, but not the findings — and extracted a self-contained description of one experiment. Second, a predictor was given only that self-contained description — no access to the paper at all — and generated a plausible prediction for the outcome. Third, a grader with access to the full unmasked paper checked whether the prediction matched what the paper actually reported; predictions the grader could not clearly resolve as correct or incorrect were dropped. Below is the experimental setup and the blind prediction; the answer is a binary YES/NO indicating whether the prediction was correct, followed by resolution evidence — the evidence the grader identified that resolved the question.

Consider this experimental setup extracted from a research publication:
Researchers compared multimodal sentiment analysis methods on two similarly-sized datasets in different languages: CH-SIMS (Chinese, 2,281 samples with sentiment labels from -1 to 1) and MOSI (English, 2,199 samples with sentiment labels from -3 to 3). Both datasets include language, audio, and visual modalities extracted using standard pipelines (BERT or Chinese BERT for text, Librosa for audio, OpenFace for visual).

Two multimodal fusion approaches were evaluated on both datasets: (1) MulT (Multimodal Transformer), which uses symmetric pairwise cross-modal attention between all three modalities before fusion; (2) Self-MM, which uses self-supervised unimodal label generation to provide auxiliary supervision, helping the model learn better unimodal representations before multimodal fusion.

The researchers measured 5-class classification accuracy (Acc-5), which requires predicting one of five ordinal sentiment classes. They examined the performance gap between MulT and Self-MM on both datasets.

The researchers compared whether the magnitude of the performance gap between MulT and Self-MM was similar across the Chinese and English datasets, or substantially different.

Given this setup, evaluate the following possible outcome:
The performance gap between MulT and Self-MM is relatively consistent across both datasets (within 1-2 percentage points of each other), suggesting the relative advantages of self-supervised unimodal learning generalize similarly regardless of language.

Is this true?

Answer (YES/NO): NO